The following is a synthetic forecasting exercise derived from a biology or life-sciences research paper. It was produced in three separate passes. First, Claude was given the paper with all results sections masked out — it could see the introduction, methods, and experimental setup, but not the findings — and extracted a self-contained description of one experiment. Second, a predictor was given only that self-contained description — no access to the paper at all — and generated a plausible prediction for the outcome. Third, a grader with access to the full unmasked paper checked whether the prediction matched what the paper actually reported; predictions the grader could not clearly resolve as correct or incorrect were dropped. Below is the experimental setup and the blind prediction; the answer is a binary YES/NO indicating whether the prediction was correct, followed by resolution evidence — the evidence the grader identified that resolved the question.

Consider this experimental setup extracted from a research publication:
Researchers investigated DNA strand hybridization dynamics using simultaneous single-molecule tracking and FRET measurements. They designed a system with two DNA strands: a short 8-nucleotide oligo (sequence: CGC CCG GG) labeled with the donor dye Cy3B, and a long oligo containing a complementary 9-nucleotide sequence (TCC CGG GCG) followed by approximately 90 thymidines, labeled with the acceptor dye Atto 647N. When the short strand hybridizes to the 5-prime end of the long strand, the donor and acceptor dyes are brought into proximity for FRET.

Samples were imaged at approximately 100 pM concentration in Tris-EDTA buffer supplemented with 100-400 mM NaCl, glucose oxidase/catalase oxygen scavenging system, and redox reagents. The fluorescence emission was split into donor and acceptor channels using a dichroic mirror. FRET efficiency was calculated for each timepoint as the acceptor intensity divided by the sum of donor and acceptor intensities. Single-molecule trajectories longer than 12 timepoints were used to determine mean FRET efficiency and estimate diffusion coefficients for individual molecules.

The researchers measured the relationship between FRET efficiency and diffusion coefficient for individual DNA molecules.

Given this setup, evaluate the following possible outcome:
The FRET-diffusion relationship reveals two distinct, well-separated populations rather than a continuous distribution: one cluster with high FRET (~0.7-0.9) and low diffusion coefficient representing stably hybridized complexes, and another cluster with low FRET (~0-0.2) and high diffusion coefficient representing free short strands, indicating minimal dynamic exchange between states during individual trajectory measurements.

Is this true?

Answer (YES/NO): NO